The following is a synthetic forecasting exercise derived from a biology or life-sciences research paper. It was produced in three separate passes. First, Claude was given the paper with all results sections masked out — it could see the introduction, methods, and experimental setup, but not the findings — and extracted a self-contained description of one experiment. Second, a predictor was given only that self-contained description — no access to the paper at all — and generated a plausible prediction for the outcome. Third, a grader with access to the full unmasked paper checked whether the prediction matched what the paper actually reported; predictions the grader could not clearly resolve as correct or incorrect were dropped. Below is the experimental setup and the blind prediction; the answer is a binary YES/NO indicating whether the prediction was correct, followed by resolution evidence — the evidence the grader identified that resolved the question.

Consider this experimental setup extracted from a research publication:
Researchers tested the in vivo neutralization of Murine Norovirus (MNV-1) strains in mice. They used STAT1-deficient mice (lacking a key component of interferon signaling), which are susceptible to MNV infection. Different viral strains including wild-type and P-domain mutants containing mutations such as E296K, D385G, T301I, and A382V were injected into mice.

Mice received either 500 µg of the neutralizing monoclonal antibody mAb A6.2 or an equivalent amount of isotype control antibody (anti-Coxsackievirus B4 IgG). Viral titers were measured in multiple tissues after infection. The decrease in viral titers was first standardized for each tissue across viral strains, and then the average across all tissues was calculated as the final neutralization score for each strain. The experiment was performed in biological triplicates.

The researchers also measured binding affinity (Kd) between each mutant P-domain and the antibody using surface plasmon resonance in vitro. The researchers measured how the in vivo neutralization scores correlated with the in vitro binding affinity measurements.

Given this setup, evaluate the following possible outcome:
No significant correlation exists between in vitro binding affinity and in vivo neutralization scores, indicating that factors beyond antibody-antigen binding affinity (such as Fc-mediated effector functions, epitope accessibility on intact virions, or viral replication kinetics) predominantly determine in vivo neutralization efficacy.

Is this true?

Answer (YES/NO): NO